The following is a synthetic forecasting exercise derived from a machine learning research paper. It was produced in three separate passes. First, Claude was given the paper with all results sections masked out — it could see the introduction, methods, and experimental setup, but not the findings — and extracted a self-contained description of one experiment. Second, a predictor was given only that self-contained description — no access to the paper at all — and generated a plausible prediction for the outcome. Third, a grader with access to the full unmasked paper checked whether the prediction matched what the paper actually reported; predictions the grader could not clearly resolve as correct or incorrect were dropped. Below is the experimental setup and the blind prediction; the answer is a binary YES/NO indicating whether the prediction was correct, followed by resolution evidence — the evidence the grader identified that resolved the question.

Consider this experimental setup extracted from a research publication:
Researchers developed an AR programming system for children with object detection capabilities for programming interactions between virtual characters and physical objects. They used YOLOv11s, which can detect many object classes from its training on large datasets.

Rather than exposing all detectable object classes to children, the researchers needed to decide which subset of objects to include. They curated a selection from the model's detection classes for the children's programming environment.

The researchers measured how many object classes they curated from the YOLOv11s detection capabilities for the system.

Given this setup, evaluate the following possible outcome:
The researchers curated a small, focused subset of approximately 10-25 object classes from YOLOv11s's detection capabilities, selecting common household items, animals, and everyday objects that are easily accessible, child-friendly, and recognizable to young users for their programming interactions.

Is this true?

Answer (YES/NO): NO